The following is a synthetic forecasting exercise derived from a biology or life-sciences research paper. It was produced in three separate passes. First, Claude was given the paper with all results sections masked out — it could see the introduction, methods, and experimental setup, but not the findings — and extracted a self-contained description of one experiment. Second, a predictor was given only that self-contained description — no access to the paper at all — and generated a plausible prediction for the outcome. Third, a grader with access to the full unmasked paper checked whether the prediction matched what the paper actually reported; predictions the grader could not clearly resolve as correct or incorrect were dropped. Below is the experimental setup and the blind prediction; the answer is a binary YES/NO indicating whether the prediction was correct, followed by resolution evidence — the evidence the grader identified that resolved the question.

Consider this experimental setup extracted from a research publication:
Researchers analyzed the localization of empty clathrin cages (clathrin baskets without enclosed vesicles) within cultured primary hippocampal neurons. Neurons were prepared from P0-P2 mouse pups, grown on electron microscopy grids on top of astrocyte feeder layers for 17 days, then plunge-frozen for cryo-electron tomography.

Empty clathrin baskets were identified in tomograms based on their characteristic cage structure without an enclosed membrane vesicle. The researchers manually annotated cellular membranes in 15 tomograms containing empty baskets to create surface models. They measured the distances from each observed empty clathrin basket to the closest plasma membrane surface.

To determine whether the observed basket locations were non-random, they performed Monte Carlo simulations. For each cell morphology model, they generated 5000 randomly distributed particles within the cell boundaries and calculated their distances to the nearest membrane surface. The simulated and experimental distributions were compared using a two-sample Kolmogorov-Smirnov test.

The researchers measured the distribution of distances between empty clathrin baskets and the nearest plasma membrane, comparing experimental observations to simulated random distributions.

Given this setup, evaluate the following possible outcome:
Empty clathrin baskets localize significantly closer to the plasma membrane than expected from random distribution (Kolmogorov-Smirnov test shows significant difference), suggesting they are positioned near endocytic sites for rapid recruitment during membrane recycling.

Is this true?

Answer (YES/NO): YES